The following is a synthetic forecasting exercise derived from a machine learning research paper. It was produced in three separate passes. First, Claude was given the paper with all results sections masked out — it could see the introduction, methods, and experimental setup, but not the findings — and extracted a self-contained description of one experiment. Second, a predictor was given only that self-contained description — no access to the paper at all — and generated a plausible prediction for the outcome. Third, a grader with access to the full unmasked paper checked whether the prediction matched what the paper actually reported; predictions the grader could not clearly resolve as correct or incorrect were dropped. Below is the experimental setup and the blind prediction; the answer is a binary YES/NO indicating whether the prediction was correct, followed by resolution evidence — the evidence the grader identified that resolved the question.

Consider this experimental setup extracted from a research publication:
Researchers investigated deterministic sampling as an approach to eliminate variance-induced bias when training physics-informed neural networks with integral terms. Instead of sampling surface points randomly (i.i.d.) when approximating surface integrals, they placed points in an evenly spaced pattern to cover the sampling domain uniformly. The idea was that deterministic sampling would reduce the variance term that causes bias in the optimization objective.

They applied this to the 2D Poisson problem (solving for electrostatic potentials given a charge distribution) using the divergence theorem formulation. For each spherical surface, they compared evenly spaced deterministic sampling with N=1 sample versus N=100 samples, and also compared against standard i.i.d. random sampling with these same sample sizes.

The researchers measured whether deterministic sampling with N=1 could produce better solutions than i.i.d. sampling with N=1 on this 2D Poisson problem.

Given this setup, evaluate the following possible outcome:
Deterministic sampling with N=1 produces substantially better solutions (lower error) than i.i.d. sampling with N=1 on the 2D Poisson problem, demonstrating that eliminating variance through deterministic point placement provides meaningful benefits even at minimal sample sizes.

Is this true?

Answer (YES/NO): NO